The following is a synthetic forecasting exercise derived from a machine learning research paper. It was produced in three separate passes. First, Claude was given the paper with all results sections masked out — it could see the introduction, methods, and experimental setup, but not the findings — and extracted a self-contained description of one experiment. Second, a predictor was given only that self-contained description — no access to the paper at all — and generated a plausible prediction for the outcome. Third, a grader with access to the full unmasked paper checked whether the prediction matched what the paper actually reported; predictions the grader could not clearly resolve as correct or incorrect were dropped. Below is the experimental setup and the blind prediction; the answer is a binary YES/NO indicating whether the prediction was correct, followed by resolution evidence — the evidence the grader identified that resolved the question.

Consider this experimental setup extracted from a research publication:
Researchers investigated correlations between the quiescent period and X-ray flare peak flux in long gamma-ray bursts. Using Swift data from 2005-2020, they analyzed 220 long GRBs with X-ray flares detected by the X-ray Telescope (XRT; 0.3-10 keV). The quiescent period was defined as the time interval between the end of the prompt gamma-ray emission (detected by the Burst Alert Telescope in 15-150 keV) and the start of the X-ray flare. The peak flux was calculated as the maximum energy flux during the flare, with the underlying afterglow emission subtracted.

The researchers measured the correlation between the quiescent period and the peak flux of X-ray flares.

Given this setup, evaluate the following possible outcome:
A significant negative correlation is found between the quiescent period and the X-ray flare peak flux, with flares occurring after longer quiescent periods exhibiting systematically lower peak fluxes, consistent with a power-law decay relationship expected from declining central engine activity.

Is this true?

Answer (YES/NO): YES